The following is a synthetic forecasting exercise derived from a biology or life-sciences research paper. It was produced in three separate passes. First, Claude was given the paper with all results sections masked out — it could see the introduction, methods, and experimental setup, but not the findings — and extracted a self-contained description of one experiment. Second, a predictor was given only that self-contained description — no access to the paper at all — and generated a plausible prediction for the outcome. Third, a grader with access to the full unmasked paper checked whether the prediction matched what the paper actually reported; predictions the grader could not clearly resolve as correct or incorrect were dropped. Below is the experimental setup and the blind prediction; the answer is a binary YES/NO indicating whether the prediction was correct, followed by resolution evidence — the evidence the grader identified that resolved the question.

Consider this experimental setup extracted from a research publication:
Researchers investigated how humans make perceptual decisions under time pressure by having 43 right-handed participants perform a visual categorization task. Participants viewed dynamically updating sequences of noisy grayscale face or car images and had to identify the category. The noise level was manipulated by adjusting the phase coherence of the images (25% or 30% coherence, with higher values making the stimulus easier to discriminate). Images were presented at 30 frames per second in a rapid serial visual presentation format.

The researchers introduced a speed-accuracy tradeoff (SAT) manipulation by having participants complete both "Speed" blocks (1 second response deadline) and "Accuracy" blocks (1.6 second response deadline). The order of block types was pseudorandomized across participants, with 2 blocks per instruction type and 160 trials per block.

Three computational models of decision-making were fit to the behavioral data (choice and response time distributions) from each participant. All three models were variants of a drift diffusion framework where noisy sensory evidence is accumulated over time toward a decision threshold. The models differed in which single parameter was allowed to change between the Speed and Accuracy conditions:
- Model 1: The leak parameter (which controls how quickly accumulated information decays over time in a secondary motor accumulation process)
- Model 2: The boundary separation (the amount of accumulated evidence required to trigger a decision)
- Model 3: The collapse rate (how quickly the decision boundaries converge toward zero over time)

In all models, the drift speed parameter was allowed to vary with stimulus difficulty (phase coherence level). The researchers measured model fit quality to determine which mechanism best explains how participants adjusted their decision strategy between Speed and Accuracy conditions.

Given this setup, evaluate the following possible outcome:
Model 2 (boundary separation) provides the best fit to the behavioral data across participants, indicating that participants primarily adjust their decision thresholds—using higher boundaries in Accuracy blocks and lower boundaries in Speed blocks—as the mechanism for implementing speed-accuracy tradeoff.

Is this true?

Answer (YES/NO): NO